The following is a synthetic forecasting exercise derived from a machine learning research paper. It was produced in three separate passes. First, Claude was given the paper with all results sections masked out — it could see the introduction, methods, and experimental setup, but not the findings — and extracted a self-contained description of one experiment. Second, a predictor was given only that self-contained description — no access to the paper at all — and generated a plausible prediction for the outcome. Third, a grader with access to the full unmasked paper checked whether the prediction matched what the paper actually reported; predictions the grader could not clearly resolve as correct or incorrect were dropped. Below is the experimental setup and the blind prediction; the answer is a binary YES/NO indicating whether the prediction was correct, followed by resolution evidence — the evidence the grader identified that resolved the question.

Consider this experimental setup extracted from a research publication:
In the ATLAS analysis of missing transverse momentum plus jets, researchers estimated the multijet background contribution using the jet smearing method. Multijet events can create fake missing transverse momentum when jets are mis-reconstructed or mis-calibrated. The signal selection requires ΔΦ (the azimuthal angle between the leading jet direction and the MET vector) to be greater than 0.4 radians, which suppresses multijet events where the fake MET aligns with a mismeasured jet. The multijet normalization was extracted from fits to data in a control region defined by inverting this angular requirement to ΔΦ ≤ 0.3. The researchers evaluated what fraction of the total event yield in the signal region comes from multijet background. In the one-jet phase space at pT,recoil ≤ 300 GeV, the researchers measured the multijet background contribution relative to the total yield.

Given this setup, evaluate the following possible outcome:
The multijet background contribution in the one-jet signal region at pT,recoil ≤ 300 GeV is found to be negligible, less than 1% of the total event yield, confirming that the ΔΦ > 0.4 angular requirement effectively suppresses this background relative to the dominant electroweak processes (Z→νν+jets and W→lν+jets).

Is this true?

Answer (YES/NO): YES